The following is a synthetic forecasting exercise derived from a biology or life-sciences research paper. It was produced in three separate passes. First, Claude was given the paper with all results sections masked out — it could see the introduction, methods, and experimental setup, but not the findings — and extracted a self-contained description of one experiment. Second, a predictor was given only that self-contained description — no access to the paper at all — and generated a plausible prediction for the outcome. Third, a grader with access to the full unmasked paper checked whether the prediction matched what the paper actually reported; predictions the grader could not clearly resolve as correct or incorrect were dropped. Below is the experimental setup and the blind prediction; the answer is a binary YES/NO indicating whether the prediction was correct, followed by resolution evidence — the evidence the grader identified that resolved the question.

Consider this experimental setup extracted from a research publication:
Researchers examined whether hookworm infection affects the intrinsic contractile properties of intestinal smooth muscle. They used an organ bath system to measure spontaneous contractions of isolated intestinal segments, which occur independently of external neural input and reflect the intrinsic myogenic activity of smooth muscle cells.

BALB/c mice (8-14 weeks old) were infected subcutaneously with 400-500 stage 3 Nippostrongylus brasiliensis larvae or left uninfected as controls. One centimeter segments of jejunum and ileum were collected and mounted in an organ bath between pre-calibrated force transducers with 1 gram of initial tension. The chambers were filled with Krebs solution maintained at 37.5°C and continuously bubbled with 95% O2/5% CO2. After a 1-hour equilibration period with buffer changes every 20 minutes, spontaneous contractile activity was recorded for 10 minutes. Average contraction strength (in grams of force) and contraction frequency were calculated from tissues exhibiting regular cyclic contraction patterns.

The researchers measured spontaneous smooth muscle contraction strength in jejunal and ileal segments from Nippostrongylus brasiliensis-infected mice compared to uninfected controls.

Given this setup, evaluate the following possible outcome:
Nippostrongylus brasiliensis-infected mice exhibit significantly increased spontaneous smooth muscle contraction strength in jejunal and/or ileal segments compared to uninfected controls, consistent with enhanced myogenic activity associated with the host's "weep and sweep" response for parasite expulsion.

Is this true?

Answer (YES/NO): YES